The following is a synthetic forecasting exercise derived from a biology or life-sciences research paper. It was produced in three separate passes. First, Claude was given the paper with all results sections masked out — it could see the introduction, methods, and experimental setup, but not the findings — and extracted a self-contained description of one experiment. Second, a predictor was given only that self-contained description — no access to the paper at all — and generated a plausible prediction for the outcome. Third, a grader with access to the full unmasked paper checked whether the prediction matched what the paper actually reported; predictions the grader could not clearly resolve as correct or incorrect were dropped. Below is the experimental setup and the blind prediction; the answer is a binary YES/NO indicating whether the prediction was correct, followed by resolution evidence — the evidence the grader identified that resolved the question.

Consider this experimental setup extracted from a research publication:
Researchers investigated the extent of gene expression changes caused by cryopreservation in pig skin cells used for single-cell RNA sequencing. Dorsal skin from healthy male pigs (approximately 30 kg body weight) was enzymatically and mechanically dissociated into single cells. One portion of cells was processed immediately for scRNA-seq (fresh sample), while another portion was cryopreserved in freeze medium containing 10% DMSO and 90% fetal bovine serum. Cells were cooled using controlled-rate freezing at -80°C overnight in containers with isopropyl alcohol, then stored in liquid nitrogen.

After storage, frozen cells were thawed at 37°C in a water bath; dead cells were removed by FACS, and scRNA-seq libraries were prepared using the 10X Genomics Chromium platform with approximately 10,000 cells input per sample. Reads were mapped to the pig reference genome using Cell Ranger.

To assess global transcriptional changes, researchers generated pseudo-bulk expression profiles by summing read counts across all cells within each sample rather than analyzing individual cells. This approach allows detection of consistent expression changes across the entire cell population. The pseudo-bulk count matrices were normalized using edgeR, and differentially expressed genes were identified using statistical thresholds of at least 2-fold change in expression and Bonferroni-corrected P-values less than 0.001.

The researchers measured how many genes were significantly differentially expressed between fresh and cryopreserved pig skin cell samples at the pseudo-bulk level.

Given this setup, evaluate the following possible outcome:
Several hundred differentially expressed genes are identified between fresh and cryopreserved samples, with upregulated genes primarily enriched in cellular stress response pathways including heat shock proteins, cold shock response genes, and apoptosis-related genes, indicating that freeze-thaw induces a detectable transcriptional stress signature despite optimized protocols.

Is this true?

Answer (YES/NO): NO